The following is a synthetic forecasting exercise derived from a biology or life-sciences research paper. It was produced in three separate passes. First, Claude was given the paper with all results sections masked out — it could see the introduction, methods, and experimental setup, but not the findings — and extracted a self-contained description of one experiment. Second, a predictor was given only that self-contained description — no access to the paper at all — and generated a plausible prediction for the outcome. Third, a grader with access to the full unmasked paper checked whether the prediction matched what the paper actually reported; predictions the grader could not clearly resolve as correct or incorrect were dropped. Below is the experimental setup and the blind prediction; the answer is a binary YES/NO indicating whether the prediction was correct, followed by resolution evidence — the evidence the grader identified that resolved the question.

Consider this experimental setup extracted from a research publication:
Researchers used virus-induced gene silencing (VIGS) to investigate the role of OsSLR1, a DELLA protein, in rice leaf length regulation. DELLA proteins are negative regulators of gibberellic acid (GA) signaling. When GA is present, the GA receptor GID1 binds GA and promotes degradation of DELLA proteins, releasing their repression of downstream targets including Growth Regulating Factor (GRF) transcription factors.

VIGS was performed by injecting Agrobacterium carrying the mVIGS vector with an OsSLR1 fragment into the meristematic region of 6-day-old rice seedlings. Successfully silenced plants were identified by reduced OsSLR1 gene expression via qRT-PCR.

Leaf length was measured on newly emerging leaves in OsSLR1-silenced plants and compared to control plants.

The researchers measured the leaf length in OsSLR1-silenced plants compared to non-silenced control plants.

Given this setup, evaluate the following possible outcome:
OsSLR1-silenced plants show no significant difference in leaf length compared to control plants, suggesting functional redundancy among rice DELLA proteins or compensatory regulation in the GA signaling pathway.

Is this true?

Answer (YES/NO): NO